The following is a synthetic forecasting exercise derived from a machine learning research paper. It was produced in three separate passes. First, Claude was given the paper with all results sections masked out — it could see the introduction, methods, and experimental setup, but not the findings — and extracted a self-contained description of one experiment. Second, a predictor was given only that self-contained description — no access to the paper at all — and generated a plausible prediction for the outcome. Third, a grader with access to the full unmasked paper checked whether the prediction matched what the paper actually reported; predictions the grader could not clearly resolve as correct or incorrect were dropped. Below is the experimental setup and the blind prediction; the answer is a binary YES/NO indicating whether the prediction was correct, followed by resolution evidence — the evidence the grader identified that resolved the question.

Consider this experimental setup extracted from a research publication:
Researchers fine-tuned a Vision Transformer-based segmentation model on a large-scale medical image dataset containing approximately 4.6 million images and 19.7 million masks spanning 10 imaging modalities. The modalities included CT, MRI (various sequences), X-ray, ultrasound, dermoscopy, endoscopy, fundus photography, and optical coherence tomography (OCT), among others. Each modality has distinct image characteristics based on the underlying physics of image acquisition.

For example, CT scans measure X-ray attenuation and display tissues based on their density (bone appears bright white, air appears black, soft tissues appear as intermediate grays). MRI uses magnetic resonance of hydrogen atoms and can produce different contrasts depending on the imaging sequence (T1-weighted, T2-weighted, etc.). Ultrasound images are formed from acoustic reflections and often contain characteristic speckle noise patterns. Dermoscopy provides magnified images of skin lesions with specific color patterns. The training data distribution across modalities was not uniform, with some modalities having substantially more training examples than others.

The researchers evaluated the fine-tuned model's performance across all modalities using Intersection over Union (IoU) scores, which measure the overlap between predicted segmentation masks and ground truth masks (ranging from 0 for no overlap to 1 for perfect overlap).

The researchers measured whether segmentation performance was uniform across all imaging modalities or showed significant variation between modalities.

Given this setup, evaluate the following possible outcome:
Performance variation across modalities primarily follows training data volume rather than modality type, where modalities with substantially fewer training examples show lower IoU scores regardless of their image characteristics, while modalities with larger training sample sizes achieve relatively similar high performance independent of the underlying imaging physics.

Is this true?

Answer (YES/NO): NO